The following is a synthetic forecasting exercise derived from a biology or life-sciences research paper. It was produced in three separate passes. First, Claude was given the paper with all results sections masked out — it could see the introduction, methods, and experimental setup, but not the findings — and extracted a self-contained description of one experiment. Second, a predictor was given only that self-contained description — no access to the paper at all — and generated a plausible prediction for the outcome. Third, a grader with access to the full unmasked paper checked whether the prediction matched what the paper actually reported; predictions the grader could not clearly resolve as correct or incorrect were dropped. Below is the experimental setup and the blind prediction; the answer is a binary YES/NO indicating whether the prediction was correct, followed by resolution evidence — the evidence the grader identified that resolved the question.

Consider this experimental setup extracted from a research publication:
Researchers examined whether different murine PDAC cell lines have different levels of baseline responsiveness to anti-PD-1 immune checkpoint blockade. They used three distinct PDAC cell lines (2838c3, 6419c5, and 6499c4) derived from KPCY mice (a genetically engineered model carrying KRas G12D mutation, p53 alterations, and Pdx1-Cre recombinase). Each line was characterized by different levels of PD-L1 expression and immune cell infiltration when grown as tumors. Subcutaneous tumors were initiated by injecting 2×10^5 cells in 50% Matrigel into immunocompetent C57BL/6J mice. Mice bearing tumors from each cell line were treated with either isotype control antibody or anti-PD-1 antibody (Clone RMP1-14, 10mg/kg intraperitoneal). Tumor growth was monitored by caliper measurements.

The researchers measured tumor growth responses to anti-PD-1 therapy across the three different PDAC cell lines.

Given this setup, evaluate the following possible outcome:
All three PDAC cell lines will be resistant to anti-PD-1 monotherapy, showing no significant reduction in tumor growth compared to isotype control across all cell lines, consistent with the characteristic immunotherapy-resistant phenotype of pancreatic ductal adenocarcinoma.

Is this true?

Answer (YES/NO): NO